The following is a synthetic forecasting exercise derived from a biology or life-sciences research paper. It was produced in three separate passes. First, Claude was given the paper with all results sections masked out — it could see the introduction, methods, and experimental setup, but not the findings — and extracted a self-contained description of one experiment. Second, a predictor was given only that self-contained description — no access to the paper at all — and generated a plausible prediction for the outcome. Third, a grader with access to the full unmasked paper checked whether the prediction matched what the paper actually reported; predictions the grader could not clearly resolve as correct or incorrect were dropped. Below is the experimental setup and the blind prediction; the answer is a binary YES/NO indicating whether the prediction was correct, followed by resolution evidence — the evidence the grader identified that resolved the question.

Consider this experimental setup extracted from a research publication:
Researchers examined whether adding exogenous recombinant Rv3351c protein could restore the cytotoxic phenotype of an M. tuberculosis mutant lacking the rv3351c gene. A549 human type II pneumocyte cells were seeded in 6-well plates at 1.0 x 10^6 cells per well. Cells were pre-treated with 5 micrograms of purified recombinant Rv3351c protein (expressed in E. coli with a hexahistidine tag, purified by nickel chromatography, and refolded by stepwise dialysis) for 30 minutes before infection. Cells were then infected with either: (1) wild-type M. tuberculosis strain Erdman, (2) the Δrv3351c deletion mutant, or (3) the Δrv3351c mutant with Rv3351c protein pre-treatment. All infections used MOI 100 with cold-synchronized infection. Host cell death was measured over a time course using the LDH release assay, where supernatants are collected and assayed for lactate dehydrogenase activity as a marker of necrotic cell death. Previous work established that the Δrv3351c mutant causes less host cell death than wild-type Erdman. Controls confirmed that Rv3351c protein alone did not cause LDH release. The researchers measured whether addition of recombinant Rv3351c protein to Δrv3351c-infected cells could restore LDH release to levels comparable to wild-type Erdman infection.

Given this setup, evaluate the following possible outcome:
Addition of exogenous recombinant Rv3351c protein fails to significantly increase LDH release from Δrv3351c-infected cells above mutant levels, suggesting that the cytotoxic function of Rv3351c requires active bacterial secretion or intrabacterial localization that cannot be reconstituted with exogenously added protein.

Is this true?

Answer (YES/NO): NO